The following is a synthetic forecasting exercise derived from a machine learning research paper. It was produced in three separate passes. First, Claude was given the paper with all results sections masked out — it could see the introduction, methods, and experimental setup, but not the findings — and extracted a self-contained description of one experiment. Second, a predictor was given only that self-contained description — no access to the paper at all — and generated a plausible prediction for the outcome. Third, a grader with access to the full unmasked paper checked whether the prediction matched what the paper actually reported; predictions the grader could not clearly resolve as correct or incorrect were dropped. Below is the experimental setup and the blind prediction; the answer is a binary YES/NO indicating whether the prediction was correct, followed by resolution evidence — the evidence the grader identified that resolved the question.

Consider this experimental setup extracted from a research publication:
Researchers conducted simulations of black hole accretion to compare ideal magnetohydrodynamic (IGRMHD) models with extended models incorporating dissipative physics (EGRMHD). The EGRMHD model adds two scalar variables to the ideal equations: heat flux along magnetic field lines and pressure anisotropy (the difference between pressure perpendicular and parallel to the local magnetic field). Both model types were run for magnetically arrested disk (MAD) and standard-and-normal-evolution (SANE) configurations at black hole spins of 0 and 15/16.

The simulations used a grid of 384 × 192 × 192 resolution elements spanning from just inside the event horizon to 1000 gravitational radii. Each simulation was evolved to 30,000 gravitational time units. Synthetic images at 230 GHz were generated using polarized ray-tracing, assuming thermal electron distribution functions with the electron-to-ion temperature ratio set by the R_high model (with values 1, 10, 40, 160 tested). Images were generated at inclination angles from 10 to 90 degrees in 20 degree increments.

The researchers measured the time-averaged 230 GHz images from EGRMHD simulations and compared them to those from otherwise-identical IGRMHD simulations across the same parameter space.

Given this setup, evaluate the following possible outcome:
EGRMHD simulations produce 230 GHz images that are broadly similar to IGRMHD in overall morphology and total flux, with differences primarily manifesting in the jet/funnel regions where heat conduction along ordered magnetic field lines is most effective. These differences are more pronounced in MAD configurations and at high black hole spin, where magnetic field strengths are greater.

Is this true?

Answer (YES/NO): NO